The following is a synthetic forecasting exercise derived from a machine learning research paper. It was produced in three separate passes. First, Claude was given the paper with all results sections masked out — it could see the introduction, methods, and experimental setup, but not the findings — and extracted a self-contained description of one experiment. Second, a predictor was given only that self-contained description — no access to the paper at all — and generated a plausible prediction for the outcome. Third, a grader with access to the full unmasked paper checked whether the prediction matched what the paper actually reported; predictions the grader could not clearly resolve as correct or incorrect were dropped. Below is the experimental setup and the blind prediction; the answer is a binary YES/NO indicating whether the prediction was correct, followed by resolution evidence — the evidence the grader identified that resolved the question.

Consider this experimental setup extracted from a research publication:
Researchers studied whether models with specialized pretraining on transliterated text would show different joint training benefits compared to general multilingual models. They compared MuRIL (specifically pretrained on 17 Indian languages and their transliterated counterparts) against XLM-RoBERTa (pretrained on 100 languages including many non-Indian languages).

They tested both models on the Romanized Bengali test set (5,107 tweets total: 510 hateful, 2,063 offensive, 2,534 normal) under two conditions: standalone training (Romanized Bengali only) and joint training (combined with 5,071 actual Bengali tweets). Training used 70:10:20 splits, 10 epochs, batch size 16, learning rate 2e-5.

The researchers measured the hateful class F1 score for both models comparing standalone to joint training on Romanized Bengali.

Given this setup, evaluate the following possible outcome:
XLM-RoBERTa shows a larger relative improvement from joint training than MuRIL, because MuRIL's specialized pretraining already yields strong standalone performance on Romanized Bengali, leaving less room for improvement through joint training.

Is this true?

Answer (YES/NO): NO